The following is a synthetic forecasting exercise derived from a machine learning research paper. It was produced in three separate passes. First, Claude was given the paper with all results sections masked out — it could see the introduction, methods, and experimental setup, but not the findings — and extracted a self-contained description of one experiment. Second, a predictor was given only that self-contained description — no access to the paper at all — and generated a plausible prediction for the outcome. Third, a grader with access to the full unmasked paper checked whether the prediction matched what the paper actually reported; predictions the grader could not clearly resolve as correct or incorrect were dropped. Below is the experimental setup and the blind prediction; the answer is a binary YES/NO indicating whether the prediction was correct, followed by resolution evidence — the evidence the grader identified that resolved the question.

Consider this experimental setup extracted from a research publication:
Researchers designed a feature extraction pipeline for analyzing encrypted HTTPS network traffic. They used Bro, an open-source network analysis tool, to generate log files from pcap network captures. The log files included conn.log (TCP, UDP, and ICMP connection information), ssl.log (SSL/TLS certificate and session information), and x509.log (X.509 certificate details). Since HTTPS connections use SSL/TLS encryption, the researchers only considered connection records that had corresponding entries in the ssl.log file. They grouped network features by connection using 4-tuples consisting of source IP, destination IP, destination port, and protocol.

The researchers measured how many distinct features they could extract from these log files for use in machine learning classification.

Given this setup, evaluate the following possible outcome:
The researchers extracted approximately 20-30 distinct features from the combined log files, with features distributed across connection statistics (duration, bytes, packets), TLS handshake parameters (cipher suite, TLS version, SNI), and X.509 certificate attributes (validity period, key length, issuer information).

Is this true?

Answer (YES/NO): NO